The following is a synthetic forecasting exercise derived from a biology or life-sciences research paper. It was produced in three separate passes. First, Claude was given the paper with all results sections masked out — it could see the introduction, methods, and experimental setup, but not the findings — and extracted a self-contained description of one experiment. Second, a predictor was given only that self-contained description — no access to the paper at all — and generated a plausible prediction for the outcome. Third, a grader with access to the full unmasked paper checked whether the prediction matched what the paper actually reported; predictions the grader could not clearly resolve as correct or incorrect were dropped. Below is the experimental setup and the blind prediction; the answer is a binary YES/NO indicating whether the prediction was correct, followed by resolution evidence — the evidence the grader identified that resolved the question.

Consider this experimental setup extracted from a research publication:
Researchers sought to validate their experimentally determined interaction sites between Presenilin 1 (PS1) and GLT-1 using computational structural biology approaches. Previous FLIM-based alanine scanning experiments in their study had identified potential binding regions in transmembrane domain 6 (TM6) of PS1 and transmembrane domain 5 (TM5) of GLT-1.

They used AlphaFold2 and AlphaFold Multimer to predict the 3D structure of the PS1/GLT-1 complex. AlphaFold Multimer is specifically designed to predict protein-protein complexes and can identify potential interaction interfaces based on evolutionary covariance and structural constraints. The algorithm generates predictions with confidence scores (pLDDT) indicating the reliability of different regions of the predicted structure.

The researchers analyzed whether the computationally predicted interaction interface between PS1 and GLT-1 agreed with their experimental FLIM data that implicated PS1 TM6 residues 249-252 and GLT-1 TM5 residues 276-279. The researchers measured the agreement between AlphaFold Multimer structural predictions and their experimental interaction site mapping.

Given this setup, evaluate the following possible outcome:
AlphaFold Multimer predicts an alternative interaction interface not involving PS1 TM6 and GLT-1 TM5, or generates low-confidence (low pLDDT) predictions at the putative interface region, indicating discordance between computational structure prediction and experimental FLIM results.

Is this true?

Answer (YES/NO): NO